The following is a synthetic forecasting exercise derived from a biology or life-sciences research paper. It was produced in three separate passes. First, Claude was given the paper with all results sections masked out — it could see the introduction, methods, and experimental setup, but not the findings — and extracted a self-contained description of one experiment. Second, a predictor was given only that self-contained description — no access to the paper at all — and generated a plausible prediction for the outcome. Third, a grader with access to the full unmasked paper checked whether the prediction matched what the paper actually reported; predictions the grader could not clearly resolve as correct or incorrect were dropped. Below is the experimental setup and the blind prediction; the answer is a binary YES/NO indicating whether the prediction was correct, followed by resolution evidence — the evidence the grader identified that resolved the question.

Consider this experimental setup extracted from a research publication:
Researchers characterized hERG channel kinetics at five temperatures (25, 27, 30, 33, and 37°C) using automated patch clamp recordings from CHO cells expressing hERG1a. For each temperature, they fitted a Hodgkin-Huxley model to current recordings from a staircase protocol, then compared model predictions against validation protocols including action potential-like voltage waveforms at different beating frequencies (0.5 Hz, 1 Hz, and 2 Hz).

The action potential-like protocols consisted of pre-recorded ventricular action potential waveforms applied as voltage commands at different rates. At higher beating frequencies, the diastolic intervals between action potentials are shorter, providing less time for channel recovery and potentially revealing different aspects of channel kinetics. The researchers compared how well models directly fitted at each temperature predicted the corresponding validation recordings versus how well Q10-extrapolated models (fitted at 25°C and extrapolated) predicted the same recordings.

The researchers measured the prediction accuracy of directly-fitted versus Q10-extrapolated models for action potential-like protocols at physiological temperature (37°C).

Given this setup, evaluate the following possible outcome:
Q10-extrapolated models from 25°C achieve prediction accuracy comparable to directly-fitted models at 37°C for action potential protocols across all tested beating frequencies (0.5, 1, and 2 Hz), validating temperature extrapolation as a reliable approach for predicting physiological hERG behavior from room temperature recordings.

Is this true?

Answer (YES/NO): NO